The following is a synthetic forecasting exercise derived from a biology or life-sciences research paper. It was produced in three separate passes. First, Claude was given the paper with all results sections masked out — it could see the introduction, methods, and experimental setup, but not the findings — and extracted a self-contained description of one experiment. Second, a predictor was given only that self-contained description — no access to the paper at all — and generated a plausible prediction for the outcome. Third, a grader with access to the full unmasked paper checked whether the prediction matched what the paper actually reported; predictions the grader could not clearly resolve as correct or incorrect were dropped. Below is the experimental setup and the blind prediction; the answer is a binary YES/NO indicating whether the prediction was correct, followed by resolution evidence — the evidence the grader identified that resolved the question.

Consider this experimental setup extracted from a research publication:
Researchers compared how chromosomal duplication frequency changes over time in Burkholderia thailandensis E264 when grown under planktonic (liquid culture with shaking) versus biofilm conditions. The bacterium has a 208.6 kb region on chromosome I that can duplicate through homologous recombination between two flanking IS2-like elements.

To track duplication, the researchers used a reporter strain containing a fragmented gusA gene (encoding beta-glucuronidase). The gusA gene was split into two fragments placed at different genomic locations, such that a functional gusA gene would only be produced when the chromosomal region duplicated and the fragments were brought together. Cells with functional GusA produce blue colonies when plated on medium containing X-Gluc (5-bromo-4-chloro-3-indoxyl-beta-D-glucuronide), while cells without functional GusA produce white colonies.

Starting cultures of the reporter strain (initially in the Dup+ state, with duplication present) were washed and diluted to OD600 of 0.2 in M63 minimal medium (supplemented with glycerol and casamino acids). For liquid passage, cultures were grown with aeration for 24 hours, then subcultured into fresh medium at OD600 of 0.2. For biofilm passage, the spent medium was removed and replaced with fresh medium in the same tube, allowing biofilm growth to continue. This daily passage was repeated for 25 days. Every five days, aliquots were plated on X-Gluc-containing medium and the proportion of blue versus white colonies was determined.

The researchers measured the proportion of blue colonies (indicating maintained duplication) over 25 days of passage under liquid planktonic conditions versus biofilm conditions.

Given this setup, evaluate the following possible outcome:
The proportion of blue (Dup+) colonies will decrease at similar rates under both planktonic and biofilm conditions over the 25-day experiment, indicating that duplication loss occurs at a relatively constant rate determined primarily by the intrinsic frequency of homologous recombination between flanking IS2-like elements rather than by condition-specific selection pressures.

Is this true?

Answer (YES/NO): NO